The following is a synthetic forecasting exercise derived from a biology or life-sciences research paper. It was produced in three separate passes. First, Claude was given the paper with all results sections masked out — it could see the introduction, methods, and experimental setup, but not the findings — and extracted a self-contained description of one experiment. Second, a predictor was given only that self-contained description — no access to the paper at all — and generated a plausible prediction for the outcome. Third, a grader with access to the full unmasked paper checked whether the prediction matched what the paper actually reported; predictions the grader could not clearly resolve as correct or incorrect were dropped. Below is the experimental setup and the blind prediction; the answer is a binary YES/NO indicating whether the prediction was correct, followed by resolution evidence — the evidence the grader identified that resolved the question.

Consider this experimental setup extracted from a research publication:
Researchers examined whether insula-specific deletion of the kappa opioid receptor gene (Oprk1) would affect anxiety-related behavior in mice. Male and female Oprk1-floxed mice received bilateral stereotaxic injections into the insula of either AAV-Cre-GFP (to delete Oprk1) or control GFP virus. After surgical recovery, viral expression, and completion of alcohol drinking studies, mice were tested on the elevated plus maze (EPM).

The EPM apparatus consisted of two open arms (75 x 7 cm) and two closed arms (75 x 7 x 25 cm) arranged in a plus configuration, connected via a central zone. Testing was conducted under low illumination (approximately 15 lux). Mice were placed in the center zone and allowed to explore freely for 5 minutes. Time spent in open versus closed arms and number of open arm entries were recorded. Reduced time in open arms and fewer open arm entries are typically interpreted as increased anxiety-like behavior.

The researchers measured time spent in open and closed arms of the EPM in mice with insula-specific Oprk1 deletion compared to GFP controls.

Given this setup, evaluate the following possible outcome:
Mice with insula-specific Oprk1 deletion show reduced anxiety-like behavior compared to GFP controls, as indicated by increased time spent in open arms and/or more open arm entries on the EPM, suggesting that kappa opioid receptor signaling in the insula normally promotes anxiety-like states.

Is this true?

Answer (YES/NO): NO